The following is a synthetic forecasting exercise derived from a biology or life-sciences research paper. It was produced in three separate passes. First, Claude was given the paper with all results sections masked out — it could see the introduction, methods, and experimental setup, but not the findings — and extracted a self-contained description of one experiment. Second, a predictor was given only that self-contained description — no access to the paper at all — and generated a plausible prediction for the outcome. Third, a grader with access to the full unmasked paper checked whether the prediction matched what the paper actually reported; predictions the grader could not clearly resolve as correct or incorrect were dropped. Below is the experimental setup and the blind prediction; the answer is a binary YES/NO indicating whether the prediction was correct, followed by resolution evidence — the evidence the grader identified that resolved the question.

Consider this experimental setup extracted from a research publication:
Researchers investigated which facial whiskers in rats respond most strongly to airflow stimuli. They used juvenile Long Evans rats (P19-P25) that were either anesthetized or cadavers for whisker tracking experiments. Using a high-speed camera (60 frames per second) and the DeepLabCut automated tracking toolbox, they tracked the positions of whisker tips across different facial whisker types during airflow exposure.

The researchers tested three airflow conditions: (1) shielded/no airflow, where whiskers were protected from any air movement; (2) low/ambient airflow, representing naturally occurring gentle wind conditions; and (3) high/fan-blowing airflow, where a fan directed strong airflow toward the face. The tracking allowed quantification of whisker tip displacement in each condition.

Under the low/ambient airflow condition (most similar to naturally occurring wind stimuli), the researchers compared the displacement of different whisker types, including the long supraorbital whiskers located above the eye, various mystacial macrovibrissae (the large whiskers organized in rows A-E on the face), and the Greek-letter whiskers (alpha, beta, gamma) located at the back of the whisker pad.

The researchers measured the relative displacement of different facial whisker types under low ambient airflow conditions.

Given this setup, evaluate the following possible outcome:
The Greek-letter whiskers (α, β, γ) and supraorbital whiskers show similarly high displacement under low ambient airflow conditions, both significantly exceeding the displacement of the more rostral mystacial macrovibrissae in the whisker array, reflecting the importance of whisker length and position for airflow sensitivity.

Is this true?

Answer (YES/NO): YES